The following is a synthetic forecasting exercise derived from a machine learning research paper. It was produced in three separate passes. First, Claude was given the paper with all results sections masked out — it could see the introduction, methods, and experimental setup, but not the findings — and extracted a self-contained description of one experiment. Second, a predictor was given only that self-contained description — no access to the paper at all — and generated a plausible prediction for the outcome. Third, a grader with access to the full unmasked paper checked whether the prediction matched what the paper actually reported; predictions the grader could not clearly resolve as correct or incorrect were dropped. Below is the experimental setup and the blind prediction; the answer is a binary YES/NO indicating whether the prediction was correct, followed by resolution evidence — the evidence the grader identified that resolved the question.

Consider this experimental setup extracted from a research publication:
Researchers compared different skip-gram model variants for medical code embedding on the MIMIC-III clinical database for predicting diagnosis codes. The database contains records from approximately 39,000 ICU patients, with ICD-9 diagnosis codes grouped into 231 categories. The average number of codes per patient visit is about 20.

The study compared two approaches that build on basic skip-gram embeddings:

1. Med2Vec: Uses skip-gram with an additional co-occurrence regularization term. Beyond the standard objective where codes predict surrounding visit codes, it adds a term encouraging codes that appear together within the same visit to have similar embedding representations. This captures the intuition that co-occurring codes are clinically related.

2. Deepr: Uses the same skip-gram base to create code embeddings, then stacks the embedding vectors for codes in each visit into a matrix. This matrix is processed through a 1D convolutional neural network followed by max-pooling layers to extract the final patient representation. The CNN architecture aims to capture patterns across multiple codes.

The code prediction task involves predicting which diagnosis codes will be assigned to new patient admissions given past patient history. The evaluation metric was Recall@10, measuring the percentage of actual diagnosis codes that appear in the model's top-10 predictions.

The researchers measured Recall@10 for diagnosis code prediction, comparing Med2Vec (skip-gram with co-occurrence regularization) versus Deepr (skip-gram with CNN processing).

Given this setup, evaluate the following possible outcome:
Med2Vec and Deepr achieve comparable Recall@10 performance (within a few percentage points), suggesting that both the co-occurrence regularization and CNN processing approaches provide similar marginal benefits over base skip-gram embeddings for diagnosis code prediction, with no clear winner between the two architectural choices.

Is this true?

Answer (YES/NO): NO